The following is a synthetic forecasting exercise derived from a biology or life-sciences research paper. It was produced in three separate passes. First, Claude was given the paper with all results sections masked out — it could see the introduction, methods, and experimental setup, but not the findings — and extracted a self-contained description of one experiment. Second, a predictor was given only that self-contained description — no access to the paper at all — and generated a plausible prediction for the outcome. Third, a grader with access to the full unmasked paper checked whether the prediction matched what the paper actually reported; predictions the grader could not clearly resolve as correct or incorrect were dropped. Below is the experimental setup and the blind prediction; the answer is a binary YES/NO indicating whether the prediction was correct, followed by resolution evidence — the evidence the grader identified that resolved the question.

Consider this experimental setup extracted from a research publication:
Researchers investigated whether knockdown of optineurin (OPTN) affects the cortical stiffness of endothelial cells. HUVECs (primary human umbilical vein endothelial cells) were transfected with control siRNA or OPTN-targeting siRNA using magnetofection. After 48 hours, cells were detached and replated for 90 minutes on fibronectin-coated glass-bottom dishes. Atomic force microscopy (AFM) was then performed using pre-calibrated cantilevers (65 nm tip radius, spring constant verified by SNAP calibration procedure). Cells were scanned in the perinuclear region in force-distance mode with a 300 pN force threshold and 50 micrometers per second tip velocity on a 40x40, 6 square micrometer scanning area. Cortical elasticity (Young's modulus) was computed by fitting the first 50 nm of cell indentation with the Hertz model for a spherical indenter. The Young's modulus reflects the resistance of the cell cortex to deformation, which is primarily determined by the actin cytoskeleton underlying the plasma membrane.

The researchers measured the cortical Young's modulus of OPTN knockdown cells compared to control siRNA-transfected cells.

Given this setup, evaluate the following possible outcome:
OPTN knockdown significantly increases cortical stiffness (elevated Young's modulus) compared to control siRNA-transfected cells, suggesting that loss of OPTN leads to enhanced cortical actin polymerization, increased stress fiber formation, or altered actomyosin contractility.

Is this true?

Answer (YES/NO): YES